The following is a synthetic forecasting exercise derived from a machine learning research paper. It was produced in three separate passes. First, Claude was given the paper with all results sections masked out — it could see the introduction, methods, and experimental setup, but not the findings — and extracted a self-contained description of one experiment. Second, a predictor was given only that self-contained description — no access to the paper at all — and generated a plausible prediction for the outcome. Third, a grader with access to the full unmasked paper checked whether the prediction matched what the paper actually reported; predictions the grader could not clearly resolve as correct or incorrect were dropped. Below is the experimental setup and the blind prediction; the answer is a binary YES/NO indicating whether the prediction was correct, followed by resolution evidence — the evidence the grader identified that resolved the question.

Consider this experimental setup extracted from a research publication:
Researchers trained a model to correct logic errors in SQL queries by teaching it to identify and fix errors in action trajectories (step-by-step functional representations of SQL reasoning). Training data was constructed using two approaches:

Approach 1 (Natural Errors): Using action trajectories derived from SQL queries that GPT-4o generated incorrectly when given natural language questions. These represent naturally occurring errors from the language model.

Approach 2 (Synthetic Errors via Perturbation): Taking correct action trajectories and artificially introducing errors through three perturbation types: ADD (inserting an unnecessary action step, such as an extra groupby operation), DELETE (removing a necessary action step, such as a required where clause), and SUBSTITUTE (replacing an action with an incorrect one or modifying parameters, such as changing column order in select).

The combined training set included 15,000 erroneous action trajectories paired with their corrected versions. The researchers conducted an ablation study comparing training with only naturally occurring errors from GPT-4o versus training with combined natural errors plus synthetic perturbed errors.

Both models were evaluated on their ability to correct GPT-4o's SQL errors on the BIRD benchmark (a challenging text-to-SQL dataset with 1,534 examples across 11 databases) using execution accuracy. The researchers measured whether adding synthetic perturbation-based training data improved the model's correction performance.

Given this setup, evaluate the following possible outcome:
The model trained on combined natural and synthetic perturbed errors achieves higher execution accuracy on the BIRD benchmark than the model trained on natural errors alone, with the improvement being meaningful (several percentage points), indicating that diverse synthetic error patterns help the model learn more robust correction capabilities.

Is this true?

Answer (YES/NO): NO